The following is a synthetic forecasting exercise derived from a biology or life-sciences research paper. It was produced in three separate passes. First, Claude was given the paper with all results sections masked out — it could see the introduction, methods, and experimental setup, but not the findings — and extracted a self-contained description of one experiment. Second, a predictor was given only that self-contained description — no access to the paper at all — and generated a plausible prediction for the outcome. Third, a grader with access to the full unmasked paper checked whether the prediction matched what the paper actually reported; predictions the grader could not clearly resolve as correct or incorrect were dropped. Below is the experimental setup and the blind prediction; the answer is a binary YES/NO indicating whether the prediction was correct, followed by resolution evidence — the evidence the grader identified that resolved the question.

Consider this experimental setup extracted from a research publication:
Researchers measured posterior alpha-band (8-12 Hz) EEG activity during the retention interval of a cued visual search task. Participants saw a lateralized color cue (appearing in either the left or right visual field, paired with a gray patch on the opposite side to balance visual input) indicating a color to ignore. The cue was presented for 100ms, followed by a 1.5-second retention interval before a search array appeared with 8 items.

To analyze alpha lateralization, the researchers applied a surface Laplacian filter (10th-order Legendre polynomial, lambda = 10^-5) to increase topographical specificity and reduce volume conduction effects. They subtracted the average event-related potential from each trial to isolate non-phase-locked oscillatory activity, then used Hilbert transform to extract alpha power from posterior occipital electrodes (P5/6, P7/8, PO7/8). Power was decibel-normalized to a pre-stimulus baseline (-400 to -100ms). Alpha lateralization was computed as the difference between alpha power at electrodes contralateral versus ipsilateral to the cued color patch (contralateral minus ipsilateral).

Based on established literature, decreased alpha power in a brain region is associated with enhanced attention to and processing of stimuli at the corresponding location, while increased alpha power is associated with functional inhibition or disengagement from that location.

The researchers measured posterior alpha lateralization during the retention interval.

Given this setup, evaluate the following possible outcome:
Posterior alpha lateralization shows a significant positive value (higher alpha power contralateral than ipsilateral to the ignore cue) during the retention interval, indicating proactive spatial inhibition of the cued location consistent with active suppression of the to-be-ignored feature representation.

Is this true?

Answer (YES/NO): NO